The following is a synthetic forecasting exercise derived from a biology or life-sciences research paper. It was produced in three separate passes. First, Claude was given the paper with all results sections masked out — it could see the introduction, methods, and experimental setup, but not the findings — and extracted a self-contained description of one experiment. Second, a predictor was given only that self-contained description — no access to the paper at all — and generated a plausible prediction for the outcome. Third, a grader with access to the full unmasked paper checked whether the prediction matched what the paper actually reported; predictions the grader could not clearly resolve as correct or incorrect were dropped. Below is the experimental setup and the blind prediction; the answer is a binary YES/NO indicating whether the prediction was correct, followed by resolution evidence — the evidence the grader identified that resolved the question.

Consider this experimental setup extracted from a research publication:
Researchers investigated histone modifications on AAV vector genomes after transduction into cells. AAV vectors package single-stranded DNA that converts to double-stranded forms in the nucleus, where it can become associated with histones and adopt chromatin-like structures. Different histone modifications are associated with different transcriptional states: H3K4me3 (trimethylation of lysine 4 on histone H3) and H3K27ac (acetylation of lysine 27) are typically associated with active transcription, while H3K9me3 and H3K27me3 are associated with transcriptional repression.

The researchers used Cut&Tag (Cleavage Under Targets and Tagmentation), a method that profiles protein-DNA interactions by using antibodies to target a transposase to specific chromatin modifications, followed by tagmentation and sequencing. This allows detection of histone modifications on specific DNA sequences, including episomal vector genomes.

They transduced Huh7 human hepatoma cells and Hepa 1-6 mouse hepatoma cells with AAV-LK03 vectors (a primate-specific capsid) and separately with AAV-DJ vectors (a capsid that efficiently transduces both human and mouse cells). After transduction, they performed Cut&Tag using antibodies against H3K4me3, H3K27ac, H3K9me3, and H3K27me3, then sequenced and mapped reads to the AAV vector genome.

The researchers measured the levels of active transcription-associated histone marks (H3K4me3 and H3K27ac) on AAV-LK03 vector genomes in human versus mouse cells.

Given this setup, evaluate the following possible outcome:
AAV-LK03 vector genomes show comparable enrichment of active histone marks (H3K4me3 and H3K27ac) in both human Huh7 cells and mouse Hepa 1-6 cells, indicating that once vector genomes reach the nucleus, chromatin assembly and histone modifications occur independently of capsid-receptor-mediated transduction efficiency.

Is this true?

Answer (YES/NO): NO